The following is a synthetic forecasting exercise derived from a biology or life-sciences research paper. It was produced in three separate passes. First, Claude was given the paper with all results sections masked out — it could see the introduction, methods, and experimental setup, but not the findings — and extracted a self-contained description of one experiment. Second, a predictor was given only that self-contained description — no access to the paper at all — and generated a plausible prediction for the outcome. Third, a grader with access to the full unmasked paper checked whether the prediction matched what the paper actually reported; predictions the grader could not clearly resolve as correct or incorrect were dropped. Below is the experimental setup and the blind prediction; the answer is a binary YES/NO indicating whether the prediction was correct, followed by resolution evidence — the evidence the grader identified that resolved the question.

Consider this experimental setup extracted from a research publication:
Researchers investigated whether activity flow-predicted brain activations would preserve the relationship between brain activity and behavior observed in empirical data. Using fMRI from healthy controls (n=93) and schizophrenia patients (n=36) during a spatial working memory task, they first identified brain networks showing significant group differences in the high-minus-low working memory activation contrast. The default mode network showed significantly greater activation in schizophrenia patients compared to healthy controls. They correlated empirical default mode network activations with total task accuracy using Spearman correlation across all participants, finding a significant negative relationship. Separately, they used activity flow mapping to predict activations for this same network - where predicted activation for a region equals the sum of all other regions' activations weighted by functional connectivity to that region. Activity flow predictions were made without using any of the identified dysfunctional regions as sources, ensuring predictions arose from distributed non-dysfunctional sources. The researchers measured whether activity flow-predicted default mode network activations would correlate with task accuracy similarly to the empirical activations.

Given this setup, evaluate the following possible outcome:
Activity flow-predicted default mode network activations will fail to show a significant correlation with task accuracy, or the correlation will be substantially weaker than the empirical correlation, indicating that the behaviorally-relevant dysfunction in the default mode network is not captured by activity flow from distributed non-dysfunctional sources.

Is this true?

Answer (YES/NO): NO